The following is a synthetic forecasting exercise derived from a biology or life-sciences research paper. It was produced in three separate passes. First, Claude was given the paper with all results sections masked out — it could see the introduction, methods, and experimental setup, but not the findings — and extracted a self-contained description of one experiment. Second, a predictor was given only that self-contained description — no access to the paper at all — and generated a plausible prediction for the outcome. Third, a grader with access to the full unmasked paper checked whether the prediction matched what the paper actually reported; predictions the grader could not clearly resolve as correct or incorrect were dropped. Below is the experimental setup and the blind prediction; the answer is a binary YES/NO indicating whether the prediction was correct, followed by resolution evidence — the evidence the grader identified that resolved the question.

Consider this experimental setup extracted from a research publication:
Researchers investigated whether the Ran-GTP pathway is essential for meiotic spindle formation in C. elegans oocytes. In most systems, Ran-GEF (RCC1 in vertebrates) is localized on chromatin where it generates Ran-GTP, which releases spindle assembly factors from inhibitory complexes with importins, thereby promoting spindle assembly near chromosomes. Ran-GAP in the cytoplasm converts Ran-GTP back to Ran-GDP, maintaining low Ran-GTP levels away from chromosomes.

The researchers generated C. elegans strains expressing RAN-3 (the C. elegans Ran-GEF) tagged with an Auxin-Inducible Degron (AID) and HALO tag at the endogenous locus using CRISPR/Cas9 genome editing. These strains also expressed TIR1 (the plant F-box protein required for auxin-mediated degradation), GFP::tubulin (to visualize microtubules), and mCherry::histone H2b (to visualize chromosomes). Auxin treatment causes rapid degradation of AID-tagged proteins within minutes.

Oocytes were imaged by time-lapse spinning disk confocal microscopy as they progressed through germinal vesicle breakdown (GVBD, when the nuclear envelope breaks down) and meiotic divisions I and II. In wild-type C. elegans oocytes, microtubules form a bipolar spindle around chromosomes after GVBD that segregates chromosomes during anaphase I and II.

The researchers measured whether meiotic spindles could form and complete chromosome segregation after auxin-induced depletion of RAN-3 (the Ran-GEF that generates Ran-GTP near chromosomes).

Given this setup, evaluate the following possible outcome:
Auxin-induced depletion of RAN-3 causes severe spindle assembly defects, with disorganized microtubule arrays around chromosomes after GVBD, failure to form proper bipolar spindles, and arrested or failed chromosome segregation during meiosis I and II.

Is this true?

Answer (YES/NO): NO